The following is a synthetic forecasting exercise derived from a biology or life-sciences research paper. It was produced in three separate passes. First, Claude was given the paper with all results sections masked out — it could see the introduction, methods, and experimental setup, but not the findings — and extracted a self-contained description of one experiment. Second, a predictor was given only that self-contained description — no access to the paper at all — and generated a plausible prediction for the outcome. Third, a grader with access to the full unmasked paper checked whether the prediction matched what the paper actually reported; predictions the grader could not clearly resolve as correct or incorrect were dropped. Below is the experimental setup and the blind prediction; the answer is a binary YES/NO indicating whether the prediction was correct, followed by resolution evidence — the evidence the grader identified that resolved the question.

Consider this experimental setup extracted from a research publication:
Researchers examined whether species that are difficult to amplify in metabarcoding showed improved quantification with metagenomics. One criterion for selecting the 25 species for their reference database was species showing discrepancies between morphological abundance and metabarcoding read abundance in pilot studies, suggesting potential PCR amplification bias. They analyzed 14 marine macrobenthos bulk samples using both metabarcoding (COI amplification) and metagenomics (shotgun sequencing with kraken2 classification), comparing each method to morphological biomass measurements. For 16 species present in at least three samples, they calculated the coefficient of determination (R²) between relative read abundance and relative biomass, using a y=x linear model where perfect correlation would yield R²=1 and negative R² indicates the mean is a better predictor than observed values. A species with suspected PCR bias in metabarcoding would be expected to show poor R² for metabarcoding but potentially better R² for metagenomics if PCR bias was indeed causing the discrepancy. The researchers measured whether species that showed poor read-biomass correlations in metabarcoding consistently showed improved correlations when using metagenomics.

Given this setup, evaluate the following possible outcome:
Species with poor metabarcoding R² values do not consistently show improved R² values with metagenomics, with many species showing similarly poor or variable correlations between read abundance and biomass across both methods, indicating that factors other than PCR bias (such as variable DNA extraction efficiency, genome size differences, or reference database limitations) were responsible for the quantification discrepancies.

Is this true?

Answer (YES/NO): NO